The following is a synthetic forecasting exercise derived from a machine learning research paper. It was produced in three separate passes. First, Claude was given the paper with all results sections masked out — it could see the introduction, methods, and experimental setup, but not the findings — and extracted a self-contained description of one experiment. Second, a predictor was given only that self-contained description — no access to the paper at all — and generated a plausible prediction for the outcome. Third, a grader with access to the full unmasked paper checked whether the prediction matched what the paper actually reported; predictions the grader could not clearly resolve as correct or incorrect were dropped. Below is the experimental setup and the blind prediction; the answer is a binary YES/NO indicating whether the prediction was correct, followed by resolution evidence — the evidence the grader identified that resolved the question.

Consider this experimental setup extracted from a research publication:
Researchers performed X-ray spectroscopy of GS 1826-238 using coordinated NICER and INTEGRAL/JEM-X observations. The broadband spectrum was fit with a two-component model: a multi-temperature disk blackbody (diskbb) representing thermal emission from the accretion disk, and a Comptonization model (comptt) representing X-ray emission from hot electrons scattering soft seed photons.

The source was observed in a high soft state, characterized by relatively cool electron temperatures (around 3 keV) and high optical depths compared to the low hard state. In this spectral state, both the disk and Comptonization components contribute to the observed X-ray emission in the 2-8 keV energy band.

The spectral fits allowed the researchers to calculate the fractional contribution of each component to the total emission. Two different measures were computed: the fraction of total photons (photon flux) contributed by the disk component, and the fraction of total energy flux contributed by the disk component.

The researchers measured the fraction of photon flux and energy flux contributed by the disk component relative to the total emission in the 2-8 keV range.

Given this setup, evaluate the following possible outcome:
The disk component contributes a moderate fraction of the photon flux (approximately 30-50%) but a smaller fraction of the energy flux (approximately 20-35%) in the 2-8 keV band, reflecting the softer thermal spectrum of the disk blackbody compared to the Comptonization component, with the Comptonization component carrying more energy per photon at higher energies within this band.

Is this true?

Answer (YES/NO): NO